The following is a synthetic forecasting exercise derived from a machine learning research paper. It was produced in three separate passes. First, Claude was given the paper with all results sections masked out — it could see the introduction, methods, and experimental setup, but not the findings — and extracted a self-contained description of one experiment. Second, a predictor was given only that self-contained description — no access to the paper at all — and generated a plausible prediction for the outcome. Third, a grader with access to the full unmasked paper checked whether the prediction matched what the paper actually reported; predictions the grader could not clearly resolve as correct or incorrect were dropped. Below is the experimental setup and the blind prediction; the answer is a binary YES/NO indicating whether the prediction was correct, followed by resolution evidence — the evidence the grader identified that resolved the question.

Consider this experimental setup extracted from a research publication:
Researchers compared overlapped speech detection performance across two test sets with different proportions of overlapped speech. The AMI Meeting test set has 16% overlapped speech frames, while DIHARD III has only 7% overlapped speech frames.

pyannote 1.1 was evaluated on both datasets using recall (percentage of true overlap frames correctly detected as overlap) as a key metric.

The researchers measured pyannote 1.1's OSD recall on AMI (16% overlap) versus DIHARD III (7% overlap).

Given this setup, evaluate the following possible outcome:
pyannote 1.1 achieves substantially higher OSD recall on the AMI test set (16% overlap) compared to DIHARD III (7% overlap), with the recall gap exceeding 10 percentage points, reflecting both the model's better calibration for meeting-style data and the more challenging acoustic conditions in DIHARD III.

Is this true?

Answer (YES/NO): YES